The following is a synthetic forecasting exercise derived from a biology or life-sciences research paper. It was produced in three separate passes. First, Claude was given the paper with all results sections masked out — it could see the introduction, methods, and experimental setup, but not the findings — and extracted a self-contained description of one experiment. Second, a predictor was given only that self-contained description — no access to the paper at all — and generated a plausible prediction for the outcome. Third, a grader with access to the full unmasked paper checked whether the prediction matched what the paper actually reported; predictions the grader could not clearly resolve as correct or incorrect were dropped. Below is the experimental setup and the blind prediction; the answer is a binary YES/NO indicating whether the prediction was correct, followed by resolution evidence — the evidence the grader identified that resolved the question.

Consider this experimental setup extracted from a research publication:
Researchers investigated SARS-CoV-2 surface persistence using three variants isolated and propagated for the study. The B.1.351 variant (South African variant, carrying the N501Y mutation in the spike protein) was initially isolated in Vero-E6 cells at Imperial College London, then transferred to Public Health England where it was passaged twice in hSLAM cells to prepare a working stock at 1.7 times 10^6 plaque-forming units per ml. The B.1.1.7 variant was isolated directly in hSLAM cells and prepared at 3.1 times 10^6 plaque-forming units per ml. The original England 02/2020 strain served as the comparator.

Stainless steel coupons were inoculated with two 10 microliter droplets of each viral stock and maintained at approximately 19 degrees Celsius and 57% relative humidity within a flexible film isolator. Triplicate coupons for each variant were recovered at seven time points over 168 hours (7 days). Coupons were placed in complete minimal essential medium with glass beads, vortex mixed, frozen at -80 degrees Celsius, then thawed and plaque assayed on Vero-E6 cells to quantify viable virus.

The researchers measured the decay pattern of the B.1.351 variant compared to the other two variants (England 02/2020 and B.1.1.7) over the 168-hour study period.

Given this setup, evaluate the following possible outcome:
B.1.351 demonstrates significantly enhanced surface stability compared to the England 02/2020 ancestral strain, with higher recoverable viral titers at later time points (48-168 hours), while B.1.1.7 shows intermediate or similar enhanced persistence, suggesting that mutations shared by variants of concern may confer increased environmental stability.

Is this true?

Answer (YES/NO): NO